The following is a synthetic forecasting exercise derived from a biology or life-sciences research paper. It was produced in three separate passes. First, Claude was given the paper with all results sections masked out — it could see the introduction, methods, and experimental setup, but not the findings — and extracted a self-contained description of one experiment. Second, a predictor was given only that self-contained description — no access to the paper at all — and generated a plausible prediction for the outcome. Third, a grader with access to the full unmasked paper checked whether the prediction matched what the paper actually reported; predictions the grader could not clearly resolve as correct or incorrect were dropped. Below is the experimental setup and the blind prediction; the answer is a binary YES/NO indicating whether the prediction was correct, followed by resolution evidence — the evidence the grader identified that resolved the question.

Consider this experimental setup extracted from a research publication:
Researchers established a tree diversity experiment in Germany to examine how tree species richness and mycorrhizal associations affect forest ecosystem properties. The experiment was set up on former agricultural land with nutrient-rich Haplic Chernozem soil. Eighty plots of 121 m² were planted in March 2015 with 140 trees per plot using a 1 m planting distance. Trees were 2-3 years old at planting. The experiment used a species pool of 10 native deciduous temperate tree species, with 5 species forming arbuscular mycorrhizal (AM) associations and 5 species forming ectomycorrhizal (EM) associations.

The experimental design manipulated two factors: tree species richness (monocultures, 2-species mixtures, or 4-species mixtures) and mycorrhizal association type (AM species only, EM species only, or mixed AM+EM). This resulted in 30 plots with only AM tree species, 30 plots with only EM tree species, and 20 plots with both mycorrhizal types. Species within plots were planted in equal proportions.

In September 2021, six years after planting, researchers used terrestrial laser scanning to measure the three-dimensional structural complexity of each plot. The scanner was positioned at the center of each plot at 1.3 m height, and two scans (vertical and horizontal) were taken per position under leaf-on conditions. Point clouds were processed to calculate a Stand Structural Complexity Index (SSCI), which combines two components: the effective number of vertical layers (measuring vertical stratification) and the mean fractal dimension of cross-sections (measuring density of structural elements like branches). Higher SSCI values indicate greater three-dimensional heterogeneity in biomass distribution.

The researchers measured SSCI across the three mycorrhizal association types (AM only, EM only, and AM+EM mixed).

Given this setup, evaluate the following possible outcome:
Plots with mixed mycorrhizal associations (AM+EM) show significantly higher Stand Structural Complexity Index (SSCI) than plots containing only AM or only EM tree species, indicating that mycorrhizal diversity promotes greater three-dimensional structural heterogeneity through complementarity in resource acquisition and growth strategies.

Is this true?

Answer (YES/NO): NO